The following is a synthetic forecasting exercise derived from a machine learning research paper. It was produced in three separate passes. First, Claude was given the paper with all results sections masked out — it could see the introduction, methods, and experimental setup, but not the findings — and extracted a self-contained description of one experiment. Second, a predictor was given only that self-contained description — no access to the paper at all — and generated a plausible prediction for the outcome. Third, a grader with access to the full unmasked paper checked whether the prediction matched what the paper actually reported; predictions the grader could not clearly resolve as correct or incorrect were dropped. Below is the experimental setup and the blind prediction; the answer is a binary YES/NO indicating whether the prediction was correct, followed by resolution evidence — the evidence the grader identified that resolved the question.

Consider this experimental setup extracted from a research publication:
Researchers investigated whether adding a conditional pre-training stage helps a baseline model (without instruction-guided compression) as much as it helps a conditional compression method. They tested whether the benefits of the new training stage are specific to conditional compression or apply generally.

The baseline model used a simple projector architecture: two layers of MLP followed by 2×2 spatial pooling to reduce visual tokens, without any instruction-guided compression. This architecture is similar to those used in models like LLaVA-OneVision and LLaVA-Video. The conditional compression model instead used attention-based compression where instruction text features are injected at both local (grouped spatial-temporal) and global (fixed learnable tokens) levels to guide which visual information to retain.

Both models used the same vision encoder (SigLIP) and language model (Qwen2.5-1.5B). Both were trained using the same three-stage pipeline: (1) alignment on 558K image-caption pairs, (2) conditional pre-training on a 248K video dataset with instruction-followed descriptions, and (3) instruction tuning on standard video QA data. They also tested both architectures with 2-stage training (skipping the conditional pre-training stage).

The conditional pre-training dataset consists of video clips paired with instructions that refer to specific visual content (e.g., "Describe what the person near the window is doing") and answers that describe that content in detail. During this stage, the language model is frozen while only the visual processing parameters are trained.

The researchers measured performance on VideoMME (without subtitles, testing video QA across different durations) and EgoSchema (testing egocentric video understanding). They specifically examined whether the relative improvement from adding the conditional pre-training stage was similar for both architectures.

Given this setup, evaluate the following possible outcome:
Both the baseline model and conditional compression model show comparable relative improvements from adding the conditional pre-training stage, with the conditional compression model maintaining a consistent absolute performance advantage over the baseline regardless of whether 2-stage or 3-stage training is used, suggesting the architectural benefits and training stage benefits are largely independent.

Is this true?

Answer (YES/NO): NO